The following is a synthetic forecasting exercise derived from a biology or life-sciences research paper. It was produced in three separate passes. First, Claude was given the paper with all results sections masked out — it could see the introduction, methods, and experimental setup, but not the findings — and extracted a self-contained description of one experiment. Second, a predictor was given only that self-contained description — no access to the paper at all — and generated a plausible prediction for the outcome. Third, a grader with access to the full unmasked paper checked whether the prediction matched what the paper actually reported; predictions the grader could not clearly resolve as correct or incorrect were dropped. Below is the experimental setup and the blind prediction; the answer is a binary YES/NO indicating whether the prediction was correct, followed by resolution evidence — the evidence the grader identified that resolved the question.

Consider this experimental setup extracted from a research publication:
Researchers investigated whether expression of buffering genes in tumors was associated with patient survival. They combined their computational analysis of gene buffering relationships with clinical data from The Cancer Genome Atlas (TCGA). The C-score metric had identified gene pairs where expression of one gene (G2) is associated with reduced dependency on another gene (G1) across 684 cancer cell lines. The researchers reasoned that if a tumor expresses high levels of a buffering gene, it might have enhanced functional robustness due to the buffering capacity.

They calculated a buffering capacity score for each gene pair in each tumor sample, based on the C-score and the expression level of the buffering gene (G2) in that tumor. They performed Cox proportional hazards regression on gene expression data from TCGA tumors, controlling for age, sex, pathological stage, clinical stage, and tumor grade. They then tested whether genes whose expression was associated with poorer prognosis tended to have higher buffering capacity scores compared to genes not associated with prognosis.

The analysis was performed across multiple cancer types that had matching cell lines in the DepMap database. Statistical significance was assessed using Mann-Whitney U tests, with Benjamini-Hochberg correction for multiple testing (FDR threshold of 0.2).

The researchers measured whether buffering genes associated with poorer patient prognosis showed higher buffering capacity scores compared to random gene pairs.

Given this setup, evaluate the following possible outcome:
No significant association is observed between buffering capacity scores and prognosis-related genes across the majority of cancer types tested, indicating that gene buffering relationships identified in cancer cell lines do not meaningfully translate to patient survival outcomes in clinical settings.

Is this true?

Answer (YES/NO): NO